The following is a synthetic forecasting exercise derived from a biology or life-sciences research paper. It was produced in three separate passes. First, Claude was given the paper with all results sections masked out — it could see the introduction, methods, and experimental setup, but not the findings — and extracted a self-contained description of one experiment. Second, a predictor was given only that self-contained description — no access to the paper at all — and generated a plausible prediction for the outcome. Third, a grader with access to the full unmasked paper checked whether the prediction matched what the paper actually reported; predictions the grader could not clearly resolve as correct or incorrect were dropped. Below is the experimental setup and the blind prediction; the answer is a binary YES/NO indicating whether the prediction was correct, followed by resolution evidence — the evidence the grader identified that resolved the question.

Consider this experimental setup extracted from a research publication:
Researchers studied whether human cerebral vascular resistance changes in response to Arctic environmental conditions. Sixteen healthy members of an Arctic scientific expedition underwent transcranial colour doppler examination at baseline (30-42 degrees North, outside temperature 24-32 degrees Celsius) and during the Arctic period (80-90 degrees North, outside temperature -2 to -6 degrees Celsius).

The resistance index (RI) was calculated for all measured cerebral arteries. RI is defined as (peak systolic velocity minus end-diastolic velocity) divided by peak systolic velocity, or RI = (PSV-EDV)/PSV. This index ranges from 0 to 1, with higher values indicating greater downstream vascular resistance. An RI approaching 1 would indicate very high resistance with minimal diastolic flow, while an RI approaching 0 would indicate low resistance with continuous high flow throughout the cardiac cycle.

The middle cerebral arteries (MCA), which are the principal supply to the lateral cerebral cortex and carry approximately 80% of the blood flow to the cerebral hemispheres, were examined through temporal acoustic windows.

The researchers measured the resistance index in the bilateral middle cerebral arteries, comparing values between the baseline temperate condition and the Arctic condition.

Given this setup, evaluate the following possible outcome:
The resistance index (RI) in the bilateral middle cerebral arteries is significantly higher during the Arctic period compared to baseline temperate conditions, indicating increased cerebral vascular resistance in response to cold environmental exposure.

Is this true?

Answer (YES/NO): NO